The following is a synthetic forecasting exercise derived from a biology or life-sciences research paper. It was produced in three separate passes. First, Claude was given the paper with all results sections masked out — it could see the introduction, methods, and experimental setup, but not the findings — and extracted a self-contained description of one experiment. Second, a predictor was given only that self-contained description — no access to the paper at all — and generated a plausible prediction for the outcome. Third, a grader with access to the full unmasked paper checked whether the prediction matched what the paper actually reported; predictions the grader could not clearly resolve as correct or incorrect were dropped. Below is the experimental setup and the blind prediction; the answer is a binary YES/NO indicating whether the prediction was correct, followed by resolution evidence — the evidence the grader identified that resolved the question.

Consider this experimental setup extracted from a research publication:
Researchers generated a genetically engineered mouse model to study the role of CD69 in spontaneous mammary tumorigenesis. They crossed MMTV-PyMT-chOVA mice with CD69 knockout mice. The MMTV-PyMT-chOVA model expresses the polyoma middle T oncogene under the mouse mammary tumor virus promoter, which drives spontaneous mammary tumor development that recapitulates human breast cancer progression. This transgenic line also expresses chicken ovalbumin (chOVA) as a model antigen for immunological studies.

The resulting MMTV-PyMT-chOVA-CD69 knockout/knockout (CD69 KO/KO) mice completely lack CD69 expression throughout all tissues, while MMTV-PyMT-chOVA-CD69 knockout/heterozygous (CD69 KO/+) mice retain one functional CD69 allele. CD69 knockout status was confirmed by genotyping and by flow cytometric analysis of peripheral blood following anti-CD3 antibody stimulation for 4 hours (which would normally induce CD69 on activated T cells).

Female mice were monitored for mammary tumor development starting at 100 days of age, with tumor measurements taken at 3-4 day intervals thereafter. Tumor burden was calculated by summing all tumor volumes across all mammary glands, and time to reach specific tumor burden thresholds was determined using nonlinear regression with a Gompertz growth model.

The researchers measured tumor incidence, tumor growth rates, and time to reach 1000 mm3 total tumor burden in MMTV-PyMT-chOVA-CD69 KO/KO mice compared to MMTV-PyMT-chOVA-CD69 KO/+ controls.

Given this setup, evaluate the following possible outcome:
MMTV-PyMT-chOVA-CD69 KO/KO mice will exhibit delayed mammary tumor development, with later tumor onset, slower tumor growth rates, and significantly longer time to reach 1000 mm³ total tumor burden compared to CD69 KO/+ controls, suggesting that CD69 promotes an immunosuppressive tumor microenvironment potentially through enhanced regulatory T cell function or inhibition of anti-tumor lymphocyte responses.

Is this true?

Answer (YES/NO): NO